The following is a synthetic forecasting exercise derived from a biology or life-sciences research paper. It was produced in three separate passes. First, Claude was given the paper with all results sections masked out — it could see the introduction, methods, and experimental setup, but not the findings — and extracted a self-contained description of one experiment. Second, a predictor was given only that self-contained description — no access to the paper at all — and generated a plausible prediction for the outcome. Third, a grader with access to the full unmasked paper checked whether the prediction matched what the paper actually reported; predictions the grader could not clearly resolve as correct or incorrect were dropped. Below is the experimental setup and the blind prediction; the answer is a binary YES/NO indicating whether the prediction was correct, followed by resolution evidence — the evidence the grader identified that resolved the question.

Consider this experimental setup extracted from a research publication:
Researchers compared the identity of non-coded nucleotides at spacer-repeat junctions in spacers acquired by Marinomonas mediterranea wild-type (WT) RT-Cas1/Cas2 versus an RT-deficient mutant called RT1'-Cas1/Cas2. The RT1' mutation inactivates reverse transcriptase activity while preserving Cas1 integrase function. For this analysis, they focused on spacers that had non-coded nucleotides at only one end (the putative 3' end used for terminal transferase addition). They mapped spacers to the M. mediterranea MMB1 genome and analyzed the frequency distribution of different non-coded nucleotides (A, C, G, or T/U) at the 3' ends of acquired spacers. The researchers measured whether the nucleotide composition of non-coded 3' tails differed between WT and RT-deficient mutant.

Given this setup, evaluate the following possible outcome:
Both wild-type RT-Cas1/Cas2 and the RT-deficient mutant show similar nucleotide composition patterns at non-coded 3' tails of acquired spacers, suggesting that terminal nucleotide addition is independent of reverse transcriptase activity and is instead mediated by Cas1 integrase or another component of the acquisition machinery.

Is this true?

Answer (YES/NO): NO